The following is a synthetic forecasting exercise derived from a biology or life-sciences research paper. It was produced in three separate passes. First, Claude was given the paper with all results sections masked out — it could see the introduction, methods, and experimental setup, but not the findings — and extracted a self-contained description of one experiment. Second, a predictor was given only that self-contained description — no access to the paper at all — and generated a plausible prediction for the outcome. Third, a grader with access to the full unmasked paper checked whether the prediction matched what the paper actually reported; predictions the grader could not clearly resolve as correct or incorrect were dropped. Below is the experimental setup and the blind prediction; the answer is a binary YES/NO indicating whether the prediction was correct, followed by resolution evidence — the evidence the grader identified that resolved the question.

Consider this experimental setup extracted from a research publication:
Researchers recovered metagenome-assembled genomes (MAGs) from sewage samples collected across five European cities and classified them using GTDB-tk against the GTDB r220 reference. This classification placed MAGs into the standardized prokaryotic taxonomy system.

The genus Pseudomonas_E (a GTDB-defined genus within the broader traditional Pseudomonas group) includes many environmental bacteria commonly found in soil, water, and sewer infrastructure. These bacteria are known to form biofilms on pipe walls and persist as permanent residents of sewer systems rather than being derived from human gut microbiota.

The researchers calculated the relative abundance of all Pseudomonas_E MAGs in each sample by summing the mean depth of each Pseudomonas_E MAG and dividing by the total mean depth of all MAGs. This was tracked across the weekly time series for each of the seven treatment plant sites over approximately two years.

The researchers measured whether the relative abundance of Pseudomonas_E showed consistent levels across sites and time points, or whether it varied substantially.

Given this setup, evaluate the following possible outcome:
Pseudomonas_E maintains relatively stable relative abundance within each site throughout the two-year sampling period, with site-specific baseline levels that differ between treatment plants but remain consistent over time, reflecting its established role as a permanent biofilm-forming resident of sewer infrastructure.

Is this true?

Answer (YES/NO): NO